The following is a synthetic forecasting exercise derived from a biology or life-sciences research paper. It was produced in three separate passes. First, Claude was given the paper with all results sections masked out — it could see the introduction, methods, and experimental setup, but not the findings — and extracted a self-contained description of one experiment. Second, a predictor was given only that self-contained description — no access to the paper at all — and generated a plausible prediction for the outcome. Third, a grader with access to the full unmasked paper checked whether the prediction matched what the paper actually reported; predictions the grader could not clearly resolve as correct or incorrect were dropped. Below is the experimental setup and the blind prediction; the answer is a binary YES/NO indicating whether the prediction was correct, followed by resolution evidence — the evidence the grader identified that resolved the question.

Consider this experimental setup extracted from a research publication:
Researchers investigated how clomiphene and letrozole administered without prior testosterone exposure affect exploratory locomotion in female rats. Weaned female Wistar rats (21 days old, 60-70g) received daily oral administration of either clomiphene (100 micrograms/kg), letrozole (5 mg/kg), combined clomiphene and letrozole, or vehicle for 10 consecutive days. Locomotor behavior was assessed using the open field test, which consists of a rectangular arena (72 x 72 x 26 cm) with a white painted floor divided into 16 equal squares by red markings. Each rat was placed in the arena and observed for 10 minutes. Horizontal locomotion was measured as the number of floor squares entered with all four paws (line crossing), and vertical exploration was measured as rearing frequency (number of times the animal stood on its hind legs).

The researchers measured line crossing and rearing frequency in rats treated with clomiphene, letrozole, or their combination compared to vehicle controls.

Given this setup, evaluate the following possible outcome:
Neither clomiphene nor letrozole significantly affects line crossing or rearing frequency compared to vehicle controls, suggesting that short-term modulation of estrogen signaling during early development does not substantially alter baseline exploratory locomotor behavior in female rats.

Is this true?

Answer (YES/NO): NO